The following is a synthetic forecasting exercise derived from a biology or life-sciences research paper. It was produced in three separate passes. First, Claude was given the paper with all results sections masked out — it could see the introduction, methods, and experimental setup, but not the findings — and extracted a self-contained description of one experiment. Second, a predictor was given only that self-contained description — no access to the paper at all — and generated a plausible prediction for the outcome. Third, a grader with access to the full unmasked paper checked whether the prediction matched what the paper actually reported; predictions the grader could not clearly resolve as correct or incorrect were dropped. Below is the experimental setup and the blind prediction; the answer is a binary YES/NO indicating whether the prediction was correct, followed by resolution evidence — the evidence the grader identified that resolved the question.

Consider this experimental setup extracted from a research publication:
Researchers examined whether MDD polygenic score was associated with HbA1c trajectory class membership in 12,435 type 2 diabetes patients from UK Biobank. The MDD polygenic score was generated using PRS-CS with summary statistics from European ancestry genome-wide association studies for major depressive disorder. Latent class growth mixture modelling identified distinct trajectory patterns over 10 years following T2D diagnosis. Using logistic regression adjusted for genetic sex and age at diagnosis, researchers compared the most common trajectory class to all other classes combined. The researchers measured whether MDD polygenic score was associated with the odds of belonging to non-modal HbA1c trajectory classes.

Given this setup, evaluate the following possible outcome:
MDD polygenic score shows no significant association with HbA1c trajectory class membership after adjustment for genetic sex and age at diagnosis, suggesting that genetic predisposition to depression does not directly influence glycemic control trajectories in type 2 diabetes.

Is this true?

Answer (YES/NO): YES